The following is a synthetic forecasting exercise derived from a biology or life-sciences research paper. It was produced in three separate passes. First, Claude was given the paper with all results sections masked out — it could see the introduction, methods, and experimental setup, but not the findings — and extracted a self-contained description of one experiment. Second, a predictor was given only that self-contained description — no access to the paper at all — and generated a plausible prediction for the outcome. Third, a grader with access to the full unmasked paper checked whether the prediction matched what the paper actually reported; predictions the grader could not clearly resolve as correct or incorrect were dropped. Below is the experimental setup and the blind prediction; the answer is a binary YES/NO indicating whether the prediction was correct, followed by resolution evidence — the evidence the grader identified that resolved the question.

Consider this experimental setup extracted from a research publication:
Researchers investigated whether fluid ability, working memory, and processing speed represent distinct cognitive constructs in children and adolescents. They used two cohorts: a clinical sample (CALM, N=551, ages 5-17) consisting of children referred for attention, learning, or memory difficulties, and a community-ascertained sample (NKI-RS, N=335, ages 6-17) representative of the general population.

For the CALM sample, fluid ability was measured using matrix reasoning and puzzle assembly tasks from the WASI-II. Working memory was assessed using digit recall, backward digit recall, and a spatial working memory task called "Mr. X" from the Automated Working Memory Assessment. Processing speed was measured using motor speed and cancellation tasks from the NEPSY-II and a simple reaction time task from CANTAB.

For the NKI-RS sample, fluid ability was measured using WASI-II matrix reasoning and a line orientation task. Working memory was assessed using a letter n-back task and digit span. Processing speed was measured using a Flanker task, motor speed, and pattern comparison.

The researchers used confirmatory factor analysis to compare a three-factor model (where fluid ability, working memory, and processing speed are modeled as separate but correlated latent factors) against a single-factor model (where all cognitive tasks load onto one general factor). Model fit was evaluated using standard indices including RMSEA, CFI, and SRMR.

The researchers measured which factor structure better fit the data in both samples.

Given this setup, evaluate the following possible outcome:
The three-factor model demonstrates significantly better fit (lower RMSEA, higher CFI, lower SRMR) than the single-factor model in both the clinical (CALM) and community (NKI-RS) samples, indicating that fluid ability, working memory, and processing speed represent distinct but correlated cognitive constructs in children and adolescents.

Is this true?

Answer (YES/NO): NO